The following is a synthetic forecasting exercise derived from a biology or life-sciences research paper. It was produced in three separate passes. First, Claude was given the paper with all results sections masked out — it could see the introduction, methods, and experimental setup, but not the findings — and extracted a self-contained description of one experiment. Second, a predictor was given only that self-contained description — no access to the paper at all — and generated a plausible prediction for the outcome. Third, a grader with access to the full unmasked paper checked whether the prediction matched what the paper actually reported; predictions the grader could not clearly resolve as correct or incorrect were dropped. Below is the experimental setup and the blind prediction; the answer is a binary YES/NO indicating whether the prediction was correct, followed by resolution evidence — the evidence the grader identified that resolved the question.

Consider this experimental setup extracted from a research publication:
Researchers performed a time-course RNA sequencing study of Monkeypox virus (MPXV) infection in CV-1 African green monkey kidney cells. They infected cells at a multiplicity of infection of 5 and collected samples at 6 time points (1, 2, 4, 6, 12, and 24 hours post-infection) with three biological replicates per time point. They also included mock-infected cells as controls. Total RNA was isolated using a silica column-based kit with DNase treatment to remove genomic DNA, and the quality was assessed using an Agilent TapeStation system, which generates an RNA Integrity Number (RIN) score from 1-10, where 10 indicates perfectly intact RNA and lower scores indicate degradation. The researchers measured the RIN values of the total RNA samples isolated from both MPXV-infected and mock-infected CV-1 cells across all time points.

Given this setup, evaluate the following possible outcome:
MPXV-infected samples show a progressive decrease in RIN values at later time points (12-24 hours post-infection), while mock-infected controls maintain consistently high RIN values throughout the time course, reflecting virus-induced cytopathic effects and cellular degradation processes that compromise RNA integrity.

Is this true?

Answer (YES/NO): NO